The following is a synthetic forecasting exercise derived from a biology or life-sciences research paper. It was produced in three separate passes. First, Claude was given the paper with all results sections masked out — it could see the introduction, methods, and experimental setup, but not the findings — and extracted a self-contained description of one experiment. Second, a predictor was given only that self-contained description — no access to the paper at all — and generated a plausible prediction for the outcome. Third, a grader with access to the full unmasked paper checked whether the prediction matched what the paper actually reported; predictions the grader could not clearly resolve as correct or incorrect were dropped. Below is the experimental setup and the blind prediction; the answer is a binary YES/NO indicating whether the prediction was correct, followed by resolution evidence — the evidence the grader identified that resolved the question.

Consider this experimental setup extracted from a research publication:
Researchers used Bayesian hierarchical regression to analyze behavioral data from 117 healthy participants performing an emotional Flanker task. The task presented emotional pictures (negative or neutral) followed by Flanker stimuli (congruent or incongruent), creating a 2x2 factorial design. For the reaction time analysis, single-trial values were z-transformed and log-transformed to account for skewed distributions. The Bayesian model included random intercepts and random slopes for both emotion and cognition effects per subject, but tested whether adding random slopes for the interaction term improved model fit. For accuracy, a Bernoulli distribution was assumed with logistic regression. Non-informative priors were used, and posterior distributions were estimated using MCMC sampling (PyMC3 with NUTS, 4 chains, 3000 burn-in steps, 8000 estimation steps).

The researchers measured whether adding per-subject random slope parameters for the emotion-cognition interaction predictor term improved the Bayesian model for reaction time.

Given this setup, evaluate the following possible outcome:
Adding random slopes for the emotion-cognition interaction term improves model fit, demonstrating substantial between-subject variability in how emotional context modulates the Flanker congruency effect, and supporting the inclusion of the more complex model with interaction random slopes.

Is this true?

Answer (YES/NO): NO